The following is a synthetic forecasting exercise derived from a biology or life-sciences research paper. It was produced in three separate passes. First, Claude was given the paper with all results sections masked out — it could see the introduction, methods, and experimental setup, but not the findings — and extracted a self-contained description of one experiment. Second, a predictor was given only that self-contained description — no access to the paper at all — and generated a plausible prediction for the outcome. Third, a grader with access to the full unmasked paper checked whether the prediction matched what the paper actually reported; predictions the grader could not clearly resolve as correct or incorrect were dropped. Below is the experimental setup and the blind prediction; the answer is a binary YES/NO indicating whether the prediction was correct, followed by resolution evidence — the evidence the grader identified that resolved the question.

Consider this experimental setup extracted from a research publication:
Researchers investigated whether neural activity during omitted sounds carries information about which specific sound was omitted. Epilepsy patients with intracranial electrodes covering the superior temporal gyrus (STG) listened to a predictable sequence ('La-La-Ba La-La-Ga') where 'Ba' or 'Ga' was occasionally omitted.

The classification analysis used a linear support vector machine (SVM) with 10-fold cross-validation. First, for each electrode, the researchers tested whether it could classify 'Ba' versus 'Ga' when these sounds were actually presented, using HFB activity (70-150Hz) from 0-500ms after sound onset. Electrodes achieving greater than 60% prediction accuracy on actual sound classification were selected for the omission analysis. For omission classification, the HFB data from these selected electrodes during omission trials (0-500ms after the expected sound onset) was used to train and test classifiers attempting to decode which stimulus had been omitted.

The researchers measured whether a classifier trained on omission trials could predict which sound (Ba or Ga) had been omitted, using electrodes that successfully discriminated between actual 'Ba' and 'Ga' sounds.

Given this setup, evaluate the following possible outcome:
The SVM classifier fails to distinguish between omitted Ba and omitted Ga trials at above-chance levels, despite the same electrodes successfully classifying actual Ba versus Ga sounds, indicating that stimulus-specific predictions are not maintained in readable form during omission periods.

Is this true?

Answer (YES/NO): YES